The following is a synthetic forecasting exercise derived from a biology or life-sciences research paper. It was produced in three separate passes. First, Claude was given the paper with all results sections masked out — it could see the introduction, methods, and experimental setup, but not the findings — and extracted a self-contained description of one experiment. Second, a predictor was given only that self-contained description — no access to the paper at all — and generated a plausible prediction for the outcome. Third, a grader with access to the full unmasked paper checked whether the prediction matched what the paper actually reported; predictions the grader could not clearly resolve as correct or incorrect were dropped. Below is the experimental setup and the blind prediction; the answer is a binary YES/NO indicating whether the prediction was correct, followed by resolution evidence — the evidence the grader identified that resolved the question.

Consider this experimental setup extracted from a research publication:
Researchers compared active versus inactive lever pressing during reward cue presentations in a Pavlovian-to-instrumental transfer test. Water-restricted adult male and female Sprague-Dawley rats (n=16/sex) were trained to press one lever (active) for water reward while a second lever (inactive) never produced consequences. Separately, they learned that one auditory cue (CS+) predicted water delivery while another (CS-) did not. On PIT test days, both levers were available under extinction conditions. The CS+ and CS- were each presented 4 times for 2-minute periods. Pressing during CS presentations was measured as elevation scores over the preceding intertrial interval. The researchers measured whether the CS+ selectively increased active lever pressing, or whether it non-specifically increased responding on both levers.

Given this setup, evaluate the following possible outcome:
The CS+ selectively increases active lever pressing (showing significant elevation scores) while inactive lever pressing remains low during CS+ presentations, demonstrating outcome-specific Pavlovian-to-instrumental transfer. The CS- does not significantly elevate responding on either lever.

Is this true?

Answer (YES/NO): YES